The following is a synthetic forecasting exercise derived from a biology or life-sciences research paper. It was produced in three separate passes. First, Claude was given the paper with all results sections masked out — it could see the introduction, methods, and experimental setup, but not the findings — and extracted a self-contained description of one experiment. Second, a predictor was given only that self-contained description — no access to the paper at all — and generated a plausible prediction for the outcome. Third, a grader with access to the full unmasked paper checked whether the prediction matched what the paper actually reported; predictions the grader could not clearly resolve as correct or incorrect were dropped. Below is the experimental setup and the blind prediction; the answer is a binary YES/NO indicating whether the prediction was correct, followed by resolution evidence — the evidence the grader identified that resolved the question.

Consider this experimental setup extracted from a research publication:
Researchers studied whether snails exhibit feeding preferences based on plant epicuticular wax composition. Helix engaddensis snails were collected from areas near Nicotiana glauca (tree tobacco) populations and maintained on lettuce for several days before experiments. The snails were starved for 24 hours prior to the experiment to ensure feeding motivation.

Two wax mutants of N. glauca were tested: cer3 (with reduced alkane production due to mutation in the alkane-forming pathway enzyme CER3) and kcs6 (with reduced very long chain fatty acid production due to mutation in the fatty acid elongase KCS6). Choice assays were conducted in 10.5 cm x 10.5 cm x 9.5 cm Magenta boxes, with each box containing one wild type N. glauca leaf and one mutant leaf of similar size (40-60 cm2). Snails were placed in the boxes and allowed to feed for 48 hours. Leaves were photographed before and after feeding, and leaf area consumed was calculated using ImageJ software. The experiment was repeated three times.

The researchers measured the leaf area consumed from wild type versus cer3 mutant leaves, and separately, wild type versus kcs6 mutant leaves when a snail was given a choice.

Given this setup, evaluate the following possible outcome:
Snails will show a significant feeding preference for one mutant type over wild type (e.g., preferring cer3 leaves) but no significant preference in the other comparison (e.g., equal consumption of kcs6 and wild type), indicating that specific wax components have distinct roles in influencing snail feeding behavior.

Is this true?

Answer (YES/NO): NO